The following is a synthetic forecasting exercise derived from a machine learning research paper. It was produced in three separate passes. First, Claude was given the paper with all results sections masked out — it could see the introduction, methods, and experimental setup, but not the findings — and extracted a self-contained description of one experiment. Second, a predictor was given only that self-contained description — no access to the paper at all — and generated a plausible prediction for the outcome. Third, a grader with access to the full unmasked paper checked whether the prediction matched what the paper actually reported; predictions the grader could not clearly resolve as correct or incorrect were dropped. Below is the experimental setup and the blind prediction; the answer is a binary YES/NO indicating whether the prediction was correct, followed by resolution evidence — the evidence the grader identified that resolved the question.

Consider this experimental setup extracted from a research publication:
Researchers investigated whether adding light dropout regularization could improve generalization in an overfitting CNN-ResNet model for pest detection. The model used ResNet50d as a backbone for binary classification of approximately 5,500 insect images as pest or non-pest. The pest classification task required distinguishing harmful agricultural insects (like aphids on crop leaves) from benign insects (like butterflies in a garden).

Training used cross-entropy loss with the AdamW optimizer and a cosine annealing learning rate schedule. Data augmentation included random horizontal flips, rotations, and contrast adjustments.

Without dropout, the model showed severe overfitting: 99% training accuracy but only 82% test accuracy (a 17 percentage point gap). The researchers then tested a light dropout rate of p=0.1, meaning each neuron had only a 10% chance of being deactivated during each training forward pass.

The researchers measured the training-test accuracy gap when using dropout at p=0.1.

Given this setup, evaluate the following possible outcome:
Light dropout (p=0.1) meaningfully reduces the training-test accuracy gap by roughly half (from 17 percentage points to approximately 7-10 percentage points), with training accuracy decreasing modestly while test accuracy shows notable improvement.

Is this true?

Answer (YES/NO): NO